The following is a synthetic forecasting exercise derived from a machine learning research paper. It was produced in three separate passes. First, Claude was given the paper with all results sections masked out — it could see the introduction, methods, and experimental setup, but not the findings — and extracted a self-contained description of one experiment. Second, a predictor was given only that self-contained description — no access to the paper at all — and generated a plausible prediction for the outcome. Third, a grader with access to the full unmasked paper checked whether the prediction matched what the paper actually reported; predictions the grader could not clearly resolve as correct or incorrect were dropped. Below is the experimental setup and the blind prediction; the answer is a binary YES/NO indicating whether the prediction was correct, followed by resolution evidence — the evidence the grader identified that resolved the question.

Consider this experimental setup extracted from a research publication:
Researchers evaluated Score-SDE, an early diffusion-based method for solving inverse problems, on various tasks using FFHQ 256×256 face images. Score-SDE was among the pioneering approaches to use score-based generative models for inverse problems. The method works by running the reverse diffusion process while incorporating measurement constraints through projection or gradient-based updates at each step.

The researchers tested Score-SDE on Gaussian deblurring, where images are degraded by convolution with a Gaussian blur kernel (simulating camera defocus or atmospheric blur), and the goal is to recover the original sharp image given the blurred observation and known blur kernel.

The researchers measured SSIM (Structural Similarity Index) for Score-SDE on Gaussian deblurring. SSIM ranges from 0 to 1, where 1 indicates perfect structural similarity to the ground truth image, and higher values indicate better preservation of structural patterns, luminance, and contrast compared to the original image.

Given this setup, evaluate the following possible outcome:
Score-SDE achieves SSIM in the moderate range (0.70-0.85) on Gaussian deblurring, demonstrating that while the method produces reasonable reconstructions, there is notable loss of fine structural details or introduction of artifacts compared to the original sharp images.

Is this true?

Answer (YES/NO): NO